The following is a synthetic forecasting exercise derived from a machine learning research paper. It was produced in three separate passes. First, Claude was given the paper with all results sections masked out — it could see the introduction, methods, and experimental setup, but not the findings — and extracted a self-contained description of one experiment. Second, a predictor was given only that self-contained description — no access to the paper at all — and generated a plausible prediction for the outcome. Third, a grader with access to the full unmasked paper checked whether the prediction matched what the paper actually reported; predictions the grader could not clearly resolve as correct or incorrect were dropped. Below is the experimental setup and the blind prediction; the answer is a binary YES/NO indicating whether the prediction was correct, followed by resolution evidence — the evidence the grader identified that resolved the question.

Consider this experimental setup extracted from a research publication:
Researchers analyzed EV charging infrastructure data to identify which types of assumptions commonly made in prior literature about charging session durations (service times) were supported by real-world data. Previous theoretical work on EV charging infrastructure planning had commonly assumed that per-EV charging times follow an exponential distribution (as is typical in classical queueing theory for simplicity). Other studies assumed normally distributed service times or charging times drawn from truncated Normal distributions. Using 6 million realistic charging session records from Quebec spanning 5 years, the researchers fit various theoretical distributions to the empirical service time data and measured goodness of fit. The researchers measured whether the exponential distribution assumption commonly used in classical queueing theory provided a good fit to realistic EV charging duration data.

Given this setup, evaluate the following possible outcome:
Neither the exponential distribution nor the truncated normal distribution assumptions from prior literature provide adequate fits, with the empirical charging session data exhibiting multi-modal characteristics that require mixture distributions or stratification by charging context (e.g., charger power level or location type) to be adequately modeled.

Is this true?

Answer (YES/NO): NO